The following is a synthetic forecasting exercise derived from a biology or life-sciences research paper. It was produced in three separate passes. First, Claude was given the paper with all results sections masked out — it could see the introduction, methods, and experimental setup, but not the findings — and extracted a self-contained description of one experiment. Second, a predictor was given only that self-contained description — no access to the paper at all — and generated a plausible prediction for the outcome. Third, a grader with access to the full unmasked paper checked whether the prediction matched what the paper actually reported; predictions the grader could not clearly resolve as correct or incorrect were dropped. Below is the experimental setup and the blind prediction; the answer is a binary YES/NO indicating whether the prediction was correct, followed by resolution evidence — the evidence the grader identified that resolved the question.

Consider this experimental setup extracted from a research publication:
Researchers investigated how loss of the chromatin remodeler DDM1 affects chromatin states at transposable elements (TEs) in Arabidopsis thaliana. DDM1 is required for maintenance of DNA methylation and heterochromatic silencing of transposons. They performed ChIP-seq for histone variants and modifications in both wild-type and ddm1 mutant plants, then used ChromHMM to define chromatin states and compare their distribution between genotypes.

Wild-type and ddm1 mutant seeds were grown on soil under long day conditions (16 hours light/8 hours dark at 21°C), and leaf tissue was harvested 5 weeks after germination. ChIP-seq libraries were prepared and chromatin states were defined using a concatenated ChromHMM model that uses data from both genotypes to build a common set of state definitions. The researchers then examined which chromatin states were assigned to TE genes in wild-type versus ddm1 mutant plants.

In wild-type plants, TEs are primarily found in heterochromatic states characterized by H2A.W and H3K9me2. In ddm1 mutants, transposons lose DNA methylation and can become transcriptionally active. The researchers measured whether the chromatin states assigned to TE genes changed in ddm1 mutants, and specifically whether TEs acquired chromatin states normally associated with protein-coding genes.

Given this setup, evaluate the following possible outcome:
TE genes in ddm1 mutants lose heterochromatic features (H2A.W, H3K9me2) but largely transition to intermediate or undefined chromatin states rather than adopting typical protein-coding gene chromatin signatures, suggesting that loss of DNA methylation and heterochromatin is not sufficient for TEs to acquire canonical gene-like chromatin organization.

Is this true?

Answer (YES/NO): NO